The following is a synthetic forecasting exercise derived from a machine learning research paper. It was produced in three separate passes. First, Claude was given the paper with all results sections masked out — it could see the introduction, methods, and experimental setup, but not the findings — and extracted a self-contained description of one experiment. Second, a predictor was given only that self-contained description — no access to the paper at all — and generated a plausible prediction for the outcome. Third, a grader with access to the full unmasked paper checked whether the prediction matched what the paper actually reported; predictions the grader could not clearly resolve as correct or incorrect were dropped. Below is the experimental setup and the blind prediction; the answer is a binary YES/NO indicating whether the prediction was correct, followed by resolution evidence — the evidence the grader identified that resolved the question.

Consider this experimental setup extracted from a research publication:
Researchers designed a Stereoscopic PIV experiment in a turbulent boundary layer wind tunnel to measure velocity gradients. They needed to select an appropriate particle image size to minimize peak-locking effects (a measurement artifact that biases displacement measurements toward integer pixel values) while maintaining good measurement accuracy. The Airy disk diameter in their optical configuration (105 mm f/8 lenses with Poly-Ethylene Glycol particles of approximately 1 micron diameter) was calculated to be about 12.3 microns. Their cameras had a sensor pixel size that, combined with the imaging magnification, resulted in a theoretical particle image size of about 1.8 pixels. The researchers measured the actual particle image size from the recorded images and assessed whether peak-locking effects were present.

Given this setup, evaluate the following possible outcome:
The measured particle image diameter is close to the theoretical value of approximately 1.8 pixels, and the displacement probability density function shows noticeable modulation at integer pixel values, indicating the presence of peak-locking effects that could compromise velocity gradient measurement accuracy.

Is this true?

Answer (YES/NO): NO